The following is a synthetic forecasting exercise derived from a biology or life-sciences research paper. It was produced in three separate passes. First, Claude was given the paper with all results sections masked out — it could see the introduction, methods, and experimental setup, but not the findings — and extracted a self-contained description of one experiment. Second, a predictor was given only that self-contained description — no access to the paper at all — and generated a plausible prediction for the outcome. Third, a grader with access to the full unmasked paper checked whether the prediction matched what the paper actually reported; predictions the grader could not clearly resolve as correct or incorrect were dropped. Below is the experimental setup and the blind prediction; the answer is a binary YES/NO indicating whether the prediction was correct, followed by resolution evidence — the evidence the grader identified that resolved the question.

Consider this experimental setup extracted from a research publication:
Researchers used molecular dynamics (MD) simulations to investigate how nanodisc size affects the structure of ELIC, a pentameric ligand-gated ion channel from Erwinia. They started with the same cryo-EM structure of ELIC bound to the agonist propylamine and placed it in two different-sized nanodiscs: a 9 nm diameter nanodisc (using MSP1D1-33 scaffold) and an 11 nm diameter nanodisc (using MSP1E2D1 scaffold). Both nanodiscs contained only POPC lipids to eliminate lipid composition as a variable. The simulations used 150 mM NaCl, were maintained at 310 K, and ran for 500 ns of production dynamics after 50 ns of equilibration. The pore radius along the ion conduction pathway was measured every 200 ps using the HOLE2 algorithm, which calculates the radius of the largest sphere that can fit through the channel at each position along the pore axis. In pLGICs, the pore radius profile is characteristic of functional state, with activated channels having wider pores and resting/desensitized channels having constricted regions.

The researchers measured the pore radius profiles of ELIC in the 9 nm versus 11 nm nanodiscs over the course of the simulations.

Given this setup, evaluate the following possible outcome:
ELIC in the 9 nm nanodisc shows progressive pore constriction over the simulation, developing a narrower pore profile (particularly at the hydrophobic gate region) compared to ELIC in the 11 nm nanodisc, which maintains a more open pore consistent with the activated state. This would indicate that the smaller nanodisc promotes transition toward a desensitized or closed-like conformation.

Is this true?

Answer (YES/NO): NO